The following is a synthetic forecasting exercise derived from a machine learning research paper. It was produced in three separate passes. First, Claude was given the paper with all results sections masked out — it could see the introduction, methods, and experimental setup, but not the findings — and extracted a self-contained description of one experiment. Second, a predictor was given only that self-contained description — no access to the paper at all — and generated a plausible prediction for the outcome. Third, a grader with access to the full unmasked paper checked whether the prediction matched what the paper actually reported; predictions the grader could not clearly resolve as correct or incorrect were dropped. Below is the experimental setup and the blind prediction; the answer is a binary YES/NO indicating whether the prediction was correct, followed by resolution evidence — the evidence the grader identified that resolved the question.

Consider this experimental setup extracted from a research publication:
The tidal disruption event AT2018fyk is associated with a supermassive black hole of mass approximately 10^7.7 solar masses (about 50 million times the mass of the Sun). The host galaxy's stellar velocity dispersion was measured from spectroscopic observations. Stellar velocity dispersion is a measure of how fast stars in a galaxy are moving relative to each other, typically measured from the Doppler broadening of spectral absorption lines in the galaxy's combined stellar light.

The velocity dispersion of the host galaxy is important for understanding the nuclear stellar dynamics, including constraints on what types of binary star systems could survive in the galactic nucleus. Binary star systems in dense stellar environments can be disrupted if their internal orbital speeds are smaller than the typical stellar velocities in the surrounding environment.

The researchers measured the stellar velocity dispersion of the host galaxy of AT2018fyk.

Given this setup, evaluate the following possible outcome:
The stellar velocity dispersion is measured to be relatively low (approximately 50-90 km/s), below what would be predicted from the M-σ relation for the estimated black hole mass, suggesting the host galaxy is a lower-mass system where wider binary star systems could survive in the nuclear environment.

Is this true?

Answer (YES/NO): NO